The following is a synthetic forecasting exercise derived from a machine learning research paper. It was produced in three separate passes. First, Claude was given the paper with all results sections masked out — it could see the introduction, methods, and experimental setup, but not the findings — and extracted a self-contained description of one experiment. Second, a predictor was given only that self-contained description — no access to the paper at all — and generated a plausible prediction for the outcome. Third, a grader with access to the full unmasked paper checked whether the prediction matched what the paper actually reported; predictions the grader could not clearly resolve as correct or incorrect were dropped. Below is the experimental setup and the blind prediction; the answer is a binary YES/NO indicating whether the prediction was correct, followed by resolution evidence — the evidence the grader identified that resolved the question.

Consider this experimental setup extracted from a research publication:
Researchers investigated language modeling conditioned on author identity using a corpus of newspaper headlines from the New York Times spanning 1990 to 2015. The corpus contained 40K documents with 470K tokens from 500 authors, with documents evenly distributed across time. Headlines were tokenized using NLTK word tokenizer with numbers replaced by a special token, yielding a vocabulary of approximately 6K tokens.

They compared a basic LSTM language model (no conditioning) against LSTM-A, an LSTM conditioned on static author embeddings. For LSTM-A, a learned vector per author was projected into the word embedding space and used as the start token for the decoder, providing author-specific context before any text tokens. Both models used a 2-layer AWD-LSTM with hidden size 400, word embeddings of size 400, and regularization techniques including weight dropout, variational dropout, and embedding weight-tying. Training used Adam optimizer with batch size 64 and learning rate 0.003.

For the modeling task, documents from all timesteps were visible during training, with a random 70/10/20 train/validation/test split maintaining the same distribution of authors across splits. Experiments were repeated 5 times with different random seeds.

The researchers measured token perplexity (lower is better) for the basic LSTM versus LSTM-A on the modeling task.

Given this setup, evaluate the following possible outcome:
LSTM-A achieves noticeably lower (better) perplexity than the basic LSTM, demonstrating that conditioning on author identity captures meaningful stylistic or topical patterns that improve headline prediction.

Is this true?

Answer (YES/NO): YES